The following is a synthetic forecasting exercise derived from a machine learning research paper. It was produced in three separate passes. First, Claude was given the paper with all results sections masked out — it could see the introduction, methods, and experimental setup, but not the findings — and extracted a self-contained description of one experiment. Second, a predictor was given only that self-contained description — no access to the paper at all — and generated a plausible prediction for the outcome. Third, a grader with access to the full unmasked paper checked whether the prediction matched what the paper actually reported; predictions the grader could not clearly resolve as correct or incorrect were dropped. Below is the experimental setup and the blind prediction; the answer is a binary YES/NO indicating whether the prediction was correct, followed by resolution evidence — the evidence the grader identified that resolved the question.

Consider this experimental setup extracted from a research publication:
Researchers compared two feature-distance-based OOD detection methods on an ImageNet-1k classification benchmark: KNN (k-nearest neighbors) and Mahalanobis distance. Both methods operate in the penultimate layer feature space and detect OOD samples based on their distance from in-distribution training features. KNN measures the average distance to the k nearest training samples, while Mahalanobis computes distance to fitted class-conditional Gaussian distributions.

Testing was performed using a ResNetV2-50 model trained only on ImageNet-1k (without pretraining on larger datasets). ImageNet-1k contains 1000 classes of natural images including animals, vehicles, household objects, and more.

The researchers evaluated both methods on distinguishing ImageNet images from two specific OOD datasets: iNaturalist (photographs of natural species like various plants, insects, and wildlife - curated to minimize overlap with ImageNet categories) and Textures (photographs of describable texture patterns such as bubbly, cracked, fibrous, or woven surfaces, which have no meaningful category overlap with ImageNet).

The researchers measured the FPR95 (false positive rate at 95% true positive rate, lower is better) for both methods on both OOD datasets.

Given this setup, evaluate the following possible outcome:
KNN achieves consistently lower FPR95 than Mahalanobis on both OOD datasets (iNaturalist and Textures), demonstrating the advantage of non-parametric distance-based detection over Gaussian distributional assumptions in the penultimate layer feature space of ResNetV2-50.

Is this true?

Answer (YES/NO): YES